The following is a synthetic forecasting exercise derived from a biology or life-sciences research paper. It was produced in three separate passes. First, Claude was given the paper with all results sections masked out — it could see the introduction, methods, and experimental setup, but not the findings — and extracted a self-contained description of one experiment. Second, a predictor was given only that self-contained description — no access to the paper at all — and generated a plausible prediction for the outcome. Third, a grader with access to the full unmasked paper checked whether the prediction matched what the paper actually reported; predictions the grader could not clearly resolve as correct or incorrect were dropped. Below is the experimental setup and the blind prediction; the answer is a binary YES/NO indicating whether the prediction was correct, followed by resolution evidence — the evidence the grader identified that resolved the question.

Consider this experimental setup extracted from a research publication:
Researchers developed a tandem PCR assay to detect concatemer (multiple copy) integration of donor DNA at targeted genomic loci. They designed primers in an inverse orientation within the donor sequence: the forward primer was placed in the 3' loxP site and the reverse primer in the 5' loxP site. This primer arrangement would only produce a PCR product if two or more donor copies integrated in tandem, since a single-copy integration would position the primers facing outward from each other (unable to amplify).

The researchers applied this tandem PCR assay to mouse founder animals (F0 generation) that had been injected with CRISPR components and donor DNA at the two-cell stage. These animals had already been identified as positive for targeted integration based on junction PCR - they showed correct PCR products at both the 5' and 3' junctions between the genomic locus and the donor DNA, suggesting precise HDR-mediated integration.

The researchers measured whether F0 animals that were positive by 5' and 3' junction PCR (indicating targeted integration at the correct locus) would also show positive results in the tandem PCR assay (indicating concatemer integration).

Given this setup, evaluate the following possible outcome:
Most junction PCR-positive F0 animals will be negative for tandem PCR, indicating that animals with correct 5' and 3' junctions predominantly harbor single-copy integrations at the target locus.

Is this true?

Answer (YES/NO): YES